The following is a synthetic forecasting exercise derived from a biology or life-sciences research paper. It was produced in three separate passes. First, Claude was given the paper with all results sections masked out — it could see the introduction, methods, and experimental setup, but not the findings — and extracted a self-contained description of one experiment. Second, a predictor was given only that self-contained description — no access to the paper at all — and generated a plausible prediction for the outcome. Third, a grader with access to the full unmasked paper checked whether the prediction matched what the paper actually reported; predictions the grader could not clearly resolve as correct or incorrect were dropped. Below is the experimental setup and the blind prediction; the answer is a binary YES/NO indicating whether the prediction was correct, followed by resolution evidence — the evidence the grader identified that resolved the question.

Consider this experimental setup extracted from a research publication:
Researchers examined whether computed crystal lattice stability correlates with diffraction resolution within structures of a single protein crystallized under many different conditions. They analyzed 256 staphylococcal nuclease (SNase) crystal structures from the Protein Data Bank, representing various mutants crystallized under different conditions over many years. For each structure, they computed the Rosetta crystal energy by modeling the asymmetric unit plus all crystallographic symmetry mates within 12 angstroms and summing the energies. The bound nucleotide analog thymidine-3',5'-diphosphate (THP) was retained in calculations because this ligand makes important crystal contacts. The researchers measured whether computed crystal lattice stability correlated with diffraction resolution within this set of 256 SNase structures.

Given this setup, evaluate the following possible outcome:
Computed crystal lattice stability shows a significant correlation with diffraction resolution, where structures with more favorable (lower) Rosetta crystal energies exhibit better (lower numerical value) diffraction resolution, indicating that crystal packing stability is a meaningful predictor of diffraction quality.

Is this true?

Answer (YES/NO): NO